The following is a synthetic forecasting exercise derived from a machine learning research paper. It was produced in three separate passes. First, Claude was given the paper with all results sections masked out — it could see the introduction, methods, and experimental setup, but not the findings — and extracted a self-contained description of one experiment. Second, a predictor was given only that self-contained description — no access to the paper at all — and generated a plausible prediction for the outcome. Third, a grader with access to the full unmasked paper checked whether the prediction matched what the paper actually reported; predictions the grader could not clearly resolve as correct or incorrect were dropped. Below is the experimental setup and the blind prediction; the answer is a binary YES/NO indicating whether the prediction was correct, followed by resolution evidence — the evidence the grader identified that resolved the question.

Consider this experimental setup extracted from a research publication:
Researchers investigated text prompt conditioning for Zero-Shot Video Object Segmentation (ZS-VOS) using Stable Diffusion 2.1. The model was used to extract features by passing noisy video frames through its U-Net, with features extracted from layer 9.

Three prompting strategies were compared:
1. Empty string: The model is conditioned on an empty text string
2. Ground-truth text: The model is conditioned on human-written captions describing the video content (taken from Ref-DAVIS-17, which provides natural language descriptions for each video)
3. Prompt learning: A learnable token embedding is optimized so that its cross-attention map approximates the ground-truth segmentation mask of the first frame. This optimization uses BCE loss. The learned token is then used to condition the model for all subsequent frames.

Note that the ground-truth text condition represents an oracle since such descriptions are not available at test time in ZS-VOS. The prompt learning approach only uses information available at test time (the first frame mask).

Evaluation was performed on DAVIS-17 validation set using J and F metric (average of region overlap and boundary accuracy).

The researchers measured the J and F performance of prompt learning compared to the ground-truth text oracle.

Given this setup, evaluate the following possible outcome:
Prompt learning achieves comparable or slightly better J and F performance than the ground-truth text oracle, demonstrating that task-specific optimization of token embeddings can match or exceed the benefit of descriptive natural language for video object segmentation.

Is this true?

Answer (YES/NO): YES